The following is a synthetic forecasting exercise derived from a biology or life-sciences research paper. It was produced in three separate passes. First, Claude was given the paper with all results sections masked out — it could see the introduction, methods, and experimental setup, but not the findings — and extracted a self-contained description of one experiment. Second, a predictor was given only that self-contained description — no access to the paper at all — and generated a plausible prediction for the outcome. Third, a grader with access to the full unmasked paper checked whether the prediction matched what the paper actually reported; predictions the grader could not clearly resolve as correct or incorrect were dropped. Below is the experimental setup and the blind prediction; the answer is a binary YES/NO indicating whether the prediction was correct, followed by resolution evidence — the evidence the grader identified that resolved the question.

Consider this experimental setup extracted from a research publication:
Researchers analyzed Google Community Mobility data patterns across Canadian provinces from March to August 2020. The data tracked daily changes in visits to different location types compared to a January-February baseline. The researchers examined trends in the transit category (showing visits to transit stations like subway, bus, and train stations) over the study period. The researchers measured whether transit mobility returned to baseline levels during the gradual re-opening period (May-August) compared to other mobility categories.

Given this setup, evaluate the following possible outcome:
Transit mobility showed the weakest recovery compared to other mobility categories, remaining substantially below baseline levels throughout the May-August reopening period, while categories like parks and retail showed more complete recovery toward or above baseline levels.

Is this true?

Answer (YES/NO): YES